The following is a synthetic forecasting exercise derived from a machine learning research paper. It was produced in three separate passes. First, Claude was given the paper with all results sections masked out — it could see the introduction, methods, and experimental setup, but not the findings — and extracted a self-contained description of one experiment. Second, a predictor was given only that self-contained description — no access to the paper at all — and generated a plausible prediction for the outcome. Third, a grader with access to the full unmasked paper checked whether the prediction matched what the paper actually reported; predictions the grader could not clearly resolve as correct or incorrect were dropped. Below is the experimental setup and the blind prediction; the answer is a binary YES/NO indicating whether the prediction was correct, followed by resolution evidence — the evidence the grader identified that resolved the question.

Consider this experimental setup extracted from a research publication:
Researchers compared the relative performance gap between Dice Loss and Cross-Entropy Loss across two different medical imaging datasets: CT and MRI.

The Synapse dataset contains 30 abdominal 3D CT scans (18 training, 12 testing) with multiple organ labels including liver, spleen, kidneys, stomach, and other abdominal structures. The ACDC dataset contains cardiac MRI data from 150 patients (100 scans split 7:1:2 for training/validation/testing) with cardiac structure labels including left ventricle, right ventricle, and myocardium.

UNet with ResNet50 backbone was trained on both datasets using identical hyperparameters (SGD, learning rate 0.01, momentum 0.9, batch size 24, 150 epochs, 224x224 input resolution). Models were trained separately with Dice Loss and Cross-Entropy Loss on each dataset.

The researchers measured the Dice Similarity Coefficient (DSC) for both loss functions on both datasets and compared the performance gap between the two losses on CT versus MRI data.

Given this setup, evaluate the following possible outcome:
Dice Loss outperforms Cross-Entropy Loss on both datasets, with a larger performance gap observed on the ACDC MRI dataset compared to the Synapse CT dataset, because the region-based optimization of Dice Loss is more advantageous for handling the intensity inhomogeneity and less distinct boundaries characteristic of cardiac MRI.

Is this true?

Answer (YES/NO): NO